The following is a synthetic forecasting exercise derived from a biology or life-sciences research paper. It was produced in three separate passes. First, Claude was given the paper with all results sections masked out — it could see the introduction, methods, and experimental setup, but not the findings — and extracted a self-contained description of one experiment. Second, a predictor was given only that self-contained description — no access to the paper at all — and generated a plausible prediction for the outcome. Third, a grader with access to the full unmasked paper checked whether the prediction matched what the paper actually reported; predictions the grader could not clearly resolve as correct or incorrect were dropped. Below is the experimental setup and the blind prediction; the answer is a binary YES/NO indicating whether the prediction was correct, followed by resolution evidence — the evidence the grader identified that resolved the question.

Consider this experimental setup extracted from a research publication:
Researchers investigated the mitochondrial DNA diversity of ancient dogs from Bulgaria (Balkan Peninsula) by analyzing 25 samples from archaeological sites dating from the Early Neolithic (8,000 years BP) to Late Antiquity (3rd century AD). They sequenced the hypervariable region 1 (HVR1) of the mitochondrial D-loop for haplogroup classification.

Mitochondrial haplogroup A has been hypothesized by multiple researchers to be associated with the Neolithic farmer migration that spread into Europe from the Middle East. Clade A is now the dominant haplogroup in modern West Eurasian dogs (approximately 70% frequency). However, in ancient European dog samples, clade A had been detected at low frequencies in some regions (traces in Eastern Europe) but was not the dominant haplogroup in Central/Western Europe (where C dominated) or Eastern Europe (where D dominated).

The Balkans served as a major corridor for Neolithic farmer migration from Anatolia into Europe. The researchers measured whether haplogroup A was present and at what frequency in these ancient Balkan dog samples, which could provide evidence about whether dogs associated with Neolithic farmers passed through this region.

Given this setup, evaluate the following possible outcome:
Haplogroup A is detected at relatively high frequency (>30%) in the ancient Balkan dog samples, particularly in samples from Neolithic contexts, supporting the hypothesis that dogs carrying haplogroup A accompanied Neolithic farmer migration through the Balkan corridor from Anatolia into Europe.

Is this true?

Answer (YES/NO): YES